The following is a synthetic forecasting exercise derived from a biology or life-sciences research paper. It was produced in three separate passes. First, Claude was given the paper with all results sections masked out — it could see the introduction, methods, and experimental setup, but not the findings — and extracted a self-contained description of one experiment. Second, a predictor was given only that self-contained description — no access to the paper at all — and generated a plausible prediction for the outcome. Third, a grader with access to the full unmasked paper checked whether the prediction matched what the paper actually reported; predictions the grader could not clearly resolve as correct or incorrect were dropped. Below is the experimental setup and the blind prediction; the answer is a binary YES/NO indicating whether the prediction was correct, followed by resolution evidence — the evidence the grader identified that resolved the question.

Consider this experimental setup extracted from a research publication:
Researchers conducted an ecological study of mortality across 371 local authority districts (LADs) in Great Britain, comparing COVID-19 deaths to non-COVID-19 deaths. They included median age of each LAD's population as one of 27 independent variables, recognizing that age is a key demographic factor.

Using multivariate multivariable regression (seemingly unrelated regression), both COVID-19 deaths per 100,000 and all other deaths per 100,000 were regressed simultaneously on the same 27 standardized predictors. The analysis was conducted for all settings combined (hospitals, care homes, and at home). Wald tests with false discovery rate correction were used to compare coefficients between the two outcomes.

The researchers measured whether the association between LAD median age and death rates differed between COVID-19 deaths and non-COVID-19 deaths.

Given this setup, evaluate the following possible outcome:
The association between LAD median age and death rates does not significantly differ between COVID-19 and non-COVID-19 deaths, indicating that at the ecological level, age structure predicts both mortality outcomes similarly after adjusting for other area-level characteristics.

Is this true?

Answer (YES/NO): NO